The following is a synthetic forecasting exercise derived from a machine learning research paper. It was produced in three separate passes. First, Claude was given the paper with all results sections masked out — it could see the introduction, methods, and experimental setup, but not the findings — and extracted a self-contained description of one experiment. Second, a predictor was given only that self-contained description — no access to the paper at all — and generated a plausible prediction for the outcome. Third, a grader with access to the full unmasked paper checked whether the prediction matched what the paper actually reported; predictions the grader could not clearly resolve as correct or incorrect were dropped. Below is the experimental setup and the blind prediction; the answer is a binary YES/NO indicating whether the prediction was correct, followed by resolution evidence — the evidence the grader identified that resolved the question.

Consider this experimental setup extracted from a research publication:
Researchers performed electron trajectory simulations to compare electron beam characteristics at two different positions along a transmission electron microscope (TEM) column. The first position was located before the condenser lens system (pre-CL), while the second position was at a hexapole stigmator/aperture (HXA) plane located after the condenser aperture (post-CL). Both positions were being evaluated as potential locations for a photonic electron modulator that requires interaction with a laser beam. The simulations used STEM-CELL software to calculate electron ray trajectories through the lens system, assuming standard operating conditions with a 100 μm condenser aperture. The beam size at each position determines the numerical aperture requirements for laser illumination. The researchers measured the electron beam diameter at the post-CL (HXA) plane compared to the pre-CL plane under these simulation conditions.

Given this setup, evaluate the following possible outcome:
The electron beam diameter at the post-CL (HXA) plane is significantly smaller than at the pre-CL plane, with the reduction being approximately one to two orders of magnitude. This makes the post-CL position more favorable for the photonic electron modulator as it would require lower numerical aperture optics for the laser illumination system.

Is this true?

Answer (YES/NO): NO